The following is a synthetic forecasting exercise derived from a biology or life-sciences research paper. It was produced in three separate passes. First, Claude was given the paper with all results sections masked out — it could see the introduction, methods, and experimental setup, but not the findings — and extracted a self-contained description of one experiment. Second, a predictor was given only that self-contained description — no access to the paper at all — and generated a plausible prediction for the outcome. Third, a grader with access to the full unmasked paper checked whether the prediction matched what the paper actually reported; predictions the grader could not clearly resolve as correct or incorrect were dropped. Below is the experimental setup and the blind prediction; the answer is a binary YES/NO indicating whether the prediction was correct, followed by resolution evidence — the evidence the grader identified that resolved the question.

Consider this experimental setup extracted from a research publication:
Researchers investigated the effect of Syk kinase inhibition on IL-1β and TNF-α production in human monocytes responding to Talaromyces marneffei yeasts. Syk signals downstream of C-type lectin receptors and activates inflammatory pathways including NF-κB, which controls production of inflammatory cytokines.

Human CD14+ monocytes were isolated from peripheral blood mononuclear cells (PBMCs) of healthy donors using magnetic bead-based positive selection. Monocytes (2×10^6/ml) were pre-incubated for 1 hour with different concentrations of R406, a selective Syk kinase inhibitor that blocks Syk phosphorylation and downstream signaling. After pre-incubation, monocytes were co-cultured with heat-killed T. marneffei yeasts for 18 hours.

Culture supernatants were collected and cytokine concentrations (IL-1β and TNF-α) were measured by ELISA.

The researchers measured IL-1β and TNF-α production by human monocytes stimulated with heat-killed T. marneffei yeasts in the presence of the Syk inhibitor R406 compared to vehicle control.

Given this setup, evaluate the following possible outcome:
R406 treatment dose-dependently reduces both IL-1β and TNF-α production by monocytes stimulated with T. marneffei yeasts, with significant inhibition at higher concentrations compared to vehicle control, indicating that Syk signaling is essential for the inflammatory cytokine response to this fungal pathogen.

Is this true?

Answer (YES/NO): YES